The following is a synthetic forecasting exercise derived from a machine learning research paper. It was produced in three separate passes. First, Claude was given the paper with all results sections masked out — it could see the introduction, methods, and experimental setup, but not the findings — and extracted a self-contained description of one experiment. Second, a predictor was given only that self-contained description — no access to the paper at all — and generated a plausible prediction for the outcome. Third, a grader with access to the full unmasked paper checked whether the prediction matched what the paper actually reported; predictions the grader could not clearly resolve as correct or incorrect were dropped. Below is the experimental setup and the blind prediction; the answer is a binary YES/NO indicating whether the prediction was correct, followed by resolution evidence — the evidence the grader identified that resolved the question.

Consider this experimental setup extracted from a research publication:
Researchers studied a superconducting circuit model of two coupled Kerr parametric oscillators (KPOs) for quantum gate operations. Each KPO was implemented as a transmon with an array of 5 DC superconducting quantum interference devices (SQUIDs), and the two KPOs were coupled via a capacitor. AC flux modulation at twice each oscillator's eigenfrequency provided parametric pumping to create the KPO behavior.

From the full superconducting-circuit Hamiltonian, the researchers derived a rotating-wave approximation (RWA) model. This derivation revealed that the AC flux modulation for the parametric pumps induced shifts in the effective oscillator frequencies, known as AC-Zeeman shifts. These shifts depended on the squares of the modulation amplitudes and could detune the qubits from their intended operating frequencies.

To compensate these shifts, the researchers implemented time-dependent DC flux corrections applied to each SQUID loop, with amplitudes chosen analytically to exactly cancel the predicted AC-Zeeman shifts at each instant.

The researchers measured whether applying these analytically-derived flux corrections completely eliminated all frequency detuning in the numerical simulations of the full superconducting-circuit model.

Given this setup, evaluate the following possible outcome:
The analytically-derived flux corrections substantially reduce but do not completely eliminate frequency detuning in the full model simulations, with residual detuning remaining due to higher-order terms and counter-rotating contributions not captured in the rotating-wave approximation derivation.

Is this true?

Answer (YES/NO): YES